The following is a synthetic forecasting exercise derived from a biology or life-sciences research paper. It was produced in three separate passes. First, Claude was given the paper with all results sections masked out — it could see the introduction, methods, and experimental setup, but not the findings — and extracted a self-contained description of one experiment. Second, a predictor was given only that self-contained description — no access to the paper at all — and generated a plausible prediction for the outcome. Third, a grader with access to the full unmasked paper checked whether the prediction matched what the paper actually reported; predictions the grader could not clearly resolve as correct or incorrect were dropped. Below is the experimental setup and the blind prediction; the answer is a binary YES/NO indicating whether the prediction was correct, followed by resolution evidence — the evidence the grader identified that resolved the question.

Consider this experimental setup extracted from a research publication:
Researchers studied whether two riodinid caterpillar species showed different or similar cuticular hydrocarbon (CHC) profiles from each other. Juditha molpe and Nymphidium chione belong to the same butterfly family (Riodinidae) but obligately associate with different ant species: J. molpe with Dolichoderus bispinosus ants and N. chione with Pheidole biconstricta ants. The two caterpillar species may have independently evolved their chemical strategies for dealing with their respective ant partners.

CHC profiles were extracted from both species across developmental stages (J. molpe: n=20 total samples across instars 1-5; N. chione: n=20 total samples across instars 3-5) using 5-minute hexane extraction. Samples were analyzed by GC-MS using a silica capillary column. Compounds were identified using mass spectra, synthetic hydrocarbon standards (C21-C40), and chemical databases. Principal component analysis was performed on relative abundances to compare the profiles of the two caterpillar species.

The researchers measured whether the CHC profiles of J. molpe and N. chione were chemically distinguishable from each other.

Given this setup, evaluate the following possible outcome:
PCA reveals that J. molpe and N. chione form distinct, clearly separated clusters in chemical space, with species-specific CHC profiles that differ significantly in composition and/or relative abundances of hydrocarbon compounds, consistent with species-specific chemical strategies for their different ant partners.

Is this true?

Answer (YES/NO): NO